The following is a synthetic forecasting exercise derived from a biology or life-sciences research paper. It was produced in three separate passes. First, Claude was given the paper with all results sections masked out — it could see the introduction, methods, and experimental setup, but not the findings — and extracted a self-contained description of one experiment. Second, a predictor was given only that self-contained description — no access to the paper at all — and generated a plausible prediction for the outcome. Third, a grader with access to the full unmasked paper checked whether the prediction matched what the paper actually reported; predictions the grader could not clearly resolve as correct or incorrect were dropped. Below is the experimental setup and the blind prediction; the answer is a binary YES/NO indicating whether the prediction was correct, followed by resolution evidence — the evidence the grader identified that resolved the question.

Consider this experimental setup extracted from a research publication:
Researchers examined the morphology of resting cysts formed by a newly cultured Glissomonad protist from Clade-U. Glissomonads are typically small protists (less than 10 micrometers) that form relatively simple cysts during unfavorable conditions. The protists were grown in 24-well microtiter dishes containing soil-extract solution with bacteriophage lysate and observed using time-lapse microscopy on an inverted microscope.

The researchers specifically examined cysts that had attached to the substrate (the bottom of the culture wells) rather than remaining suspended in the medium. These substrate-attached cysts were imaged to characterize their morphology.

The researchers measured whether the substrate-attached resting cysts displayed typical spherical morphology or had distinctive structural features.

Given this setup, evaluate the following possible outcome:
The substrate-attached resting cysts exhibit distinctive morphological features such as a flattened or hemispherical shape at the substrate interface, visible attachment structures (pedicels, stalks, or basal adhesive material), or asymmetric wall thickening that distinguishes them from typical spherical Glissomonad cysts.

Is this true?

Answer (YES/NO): YES